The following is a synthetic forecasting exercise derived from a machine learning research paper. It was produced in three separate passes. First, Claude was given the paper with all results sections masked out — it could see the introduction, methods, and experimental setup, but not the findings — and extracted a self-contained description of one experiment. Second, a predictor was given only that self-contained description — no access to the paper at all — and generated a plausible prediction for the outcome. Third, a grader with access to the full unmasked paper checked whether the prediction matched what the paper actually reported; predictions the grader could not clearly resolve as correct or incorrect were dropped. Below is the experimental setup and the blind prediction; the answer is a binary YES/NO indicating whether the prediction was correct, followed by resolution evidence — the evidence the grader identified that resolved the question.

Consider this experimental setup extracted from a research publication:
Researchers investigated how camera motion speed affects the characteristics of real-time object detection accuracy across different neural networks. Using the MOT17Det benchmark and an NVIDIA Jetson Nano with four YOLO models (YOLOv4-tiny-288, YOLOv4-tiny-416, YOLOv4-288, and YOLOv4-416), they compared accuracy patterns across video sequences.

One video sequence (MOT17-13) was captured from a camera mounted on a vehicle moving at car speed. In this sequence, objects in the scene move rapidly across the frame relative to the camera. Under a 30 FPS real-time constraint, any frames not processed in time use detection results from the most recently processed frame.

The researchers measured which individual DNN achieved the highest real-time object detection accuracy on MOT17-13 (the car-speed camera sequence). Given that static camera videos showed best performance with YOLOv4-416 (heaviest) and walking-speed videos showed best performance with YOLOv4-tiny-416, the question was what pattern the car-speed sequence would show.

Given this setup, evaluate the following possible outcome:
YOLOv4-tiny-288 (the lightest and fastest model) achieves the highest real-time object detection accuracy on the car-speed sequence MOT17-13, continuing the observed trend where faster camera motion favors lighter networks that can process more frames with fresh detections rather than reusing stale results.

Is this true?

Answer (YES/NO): NO